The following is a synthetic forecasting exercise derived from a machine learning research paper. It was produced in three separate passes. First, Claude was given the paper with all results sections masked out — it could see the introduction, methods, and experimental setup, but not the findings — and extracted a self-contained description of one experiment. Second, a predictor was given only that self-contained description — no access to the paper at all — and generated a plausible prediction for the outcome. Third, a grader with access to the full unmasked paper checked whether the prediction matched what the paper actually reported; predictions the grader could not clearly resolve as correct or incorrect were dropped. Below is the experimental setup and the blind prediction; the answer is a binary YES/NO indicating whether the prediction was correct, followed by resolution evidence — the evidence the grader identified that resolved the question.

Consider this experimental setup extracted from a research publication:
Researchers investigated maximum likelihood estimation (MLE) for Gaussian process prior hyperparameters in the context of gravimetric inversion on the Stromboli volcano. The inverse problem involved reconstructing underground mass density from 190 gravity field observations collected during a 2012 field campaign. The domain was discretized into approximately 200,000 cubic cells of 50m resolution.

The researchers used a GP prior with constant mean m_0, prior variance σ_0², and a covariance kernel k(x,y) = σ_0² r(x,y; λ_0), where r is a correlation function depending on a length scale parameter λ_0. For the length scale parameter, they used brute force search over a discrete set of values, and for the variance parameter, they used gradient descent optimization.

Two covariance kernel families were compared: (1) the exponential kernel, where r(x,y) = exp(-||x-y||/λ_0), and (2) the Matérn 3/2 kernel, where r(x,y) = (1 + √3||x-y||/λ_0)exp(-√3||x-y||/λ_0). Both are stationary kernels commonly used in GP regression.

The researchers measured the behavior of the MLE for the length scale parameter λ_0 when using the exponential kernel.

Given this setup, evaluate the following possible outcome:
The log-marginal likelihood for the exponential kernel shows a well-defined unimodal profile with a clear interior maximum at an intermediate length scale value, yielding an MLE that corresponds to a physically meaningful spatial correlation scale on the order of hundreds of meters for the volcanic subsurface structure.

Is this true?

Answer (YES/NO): NO